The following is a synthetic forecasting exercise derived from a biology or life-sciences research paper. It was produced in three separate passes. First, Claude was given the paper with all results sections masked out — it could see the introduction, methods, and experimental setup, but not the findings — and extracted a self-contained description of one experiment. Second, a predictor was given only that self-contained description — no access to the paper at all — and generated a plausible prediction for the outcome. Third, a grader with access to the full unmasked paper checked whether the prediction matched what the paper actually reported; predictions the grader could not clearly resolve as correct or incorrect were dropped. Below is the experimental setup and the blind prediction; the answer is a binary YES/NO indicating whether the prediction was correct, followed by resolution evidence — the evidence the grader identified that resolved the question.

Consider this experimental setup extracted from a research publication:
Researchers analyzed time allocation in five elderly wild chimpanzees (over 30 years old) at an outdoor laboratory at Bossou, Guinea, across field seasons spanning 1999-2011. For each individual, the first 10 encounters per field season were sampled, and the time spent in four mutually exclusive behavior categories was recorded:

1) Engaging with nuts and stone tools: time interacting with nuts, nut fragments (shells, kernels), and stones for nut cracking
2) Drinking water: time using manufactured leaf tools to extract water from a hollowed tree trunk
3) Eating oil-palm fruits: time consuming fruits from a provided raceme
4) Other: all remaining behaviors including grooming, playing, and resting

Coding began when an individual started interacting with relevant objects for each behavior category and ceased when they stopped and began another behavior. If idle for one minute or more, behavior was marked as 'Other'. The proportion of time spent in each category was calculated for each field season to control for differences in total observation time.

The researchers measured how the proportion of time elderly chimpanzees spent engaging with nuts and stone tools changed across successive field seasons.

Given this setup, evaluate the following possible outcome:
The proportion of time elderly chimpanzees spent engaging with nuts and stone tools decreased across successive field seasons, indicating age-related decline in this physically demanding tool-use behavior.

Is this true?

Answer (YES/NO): NO